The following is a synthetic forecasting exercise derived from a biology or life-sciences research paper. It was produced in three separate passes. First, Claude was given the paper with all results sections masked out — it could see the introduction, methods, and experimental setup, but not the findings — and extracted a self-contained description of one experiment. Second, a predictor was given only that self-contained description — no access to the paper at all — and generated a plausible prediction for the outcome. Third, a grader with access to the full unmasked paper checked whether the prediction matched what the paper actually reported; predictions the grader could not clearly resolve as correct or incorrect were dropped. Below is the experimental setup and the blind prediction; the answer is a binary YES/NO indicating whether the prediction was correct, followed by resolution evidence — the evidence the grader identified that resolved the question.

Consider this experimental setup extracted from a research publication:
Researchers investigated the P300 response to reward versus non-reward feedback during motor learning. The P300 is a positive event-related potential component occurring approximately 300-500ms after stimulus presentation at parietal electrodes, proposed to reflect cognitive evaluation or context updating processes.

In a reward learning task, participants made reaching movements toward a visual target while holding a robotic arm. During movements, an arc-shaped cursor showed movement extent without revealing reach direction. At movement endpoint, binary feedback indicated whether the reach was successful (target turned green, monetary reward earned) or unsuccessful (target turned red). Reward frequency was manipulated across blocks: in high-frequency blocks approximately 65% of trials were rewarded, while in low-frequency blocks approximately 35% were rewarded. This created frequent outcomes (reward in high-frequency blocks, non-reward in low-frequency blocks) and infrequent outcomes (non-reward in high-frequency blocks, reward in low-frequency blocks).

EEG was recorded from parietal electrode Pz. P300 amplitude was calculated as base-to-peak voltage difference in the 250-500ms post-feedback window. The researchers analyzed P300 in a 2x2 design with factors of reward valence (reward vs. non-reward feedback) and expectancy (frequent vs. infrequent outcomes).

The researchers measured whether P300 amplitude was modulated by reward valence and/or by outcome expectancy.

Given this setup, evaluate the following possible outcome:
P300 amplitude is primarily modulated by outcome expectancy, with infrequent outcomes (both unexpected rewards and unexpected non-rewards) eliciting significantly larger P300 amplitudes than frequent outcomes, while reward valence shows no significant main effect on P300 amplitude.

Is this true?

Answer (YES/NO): NO